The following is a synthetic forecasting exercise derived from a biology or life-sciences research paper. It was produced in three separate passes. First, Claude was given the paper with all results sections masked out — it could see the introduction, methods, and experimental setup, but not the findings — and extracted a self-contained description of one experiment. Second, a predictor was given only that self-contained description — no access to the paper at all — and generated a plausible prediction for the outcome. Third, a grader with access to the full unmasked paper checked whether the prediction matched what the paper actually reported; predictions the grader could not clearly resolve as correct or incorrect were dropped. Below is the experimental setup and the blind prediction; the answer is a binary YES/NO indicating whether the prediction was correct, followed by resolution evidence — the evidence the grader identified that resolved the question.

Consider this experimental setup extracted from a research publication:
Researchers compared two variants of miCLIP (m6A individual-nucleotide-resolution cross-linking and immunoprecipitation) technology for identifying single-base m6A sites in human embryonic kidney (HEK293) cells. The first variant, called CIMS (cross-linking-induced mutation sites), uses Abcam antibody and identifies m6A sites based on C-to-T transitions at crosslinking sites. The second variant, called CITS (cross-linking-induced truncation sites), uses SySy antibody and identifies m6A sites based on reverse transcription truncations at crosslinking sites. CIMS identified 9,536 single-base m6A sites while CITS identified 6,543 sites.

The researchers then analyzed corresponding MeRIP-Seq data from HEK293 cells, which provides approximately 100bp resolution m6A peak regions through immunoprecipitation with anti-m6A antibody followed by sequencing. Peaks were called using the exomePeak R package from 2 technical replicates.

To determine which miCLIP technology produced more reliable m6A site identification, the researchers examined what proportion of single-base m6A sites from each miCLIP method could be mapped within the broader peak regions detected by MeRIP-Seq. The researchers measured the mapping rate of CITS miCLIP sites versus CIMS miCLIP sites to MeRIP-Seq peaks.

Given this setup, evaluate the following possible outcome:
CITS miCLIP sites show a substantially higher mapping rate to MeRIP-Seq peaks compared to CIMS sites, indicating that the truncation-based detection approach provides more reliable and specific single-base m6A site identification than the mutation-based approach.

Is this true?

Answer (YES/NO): YES